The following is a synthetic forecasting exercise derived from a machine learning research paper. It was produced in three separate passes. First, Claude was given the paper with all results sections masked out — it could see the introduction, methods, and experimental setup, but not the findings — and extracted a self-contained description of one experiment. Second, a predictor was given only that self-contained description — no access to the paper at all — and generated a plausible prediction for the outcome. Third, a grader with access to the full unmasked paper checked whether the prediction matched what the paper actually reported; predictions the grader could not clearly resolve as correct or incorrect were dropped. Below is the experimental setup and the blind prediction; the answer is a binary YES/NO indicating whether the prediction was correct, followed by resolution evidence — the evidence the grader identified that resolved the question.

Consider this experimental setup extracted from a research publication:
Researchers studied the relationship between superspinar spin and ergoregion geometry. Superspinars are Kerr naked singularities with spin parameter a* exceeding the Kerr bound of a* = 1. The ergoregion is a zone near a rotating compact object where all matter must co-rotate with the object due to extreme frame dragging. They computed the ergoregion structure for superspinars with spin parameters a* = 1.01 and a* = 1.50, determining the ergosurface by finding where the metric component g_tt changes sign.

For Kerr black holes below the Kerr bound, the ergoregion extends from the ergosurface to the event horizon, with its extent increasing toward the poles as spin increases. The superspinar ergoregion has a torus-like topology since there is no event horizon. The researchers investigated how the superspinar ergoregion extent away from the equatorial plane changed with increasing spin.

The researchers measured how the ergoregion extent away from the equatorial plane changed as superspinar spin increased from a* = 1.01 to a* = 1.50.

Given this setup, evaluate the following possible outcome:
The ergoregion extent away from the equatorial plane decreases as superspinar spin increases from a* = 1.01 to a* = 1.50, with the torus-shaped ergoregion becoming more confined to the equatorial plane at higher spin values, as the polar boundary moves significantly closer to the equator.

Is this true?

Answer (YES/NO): YES